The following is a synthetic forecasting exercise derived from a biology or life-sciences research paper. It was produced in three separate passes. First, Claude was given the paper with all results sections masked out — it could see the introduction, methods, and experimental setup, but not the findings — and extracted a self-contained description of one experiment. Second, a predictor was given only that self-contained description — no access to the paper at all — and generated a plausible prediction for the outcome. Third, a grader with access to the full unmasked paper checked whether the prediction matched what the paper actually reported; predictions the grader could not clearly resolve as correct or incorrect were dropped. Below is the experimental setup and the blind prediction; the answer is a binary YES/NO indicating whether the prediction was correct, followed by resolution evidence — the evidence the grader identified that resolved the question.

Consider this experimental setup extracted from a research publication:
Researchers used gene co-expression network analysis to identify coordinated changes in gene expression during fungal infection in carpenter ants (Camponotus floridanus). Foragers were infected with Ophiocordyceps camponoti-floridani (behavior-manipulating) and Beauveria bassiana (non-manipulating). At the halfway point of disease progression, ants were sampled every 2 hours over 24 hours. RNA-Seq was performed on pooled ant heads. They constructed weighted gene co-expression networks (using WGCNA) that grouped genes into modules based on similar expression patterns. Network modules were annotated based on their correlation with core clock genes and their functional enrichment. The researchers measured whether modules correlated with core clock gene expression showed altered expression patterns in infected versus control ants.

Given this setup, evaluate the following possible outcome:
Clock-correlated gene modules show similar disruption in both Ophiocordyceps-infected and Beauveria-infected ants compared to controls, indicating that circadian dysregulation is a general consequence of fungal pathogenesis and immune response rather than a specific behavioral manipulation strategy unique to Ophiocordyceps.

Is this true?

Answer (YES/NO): NO